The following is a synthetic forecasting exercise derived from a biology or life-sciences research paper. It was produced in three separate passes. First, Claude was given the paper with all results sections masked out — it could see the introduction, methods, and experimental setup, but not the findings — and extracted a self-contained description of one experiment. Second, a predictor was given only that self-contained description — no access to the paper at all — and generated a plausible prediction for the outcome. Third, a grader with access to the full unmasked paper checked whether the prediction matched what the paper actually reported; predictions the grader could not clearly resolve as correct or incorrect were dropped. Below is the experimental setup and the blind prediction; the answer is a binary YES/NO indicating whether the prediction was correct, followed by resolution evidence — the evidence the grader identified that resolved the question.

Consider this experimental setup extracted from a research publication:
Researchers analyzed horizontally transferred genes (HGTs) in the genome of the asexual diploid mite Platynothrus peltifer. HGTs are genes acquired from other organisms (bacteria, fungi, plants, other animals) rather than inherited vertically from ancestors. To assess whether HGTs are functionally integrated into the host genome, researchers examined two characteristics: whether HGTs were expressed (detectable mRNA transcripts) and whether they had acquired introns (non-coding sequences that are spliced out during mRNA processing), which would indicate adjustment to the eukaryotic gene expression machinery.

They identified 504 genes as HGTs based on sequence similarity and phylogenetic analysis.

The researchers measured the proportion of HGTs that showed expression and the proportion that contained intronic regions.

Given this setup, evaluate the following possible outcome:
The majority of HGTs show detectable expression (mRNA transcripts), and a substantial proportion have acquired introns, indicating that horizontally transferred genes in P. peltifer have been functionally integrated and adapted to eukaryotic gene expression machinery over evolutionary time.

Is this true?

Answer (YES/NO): YES